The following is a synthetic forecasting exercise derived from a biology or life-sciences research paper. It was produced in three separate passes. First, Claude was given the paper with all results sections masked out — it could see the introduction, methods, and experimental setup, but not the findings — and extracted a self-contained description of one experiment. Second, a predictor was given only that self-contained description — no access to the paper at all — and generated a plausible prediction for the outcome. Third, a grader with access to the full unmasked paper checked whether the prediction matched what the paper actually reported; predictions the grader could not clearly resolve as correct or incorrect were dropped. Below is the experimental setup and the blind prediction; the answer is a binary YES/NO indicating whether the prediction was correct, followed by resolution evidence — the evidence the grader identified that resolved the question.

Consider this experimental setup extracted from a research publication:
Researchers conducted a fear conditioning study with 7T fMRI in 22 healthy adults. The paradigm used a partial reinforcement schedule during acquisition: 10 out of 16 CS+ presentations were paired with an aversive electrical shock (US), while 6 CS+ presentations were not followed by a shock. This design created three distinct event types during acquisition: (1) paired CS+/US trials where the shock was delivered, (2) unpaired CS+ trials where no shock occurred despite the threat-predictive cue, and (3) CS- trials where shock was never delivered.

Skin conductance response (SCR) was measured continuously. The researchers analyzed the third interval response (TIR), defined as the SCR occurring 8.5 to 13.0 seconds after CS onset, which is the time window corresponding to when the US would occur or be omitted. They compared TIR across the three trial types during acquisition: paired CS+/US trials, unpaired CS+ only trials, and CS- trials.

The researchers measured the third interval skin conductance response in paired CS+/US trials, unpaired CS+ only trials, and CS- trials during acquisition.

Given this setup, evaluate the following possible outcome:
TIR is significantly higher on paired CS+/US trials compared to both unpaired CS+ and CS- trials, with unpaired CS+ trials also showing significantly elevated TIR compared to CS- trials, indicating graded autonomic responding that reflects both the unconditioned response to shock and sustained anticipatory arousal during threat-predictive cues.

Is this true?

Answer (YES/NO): NO